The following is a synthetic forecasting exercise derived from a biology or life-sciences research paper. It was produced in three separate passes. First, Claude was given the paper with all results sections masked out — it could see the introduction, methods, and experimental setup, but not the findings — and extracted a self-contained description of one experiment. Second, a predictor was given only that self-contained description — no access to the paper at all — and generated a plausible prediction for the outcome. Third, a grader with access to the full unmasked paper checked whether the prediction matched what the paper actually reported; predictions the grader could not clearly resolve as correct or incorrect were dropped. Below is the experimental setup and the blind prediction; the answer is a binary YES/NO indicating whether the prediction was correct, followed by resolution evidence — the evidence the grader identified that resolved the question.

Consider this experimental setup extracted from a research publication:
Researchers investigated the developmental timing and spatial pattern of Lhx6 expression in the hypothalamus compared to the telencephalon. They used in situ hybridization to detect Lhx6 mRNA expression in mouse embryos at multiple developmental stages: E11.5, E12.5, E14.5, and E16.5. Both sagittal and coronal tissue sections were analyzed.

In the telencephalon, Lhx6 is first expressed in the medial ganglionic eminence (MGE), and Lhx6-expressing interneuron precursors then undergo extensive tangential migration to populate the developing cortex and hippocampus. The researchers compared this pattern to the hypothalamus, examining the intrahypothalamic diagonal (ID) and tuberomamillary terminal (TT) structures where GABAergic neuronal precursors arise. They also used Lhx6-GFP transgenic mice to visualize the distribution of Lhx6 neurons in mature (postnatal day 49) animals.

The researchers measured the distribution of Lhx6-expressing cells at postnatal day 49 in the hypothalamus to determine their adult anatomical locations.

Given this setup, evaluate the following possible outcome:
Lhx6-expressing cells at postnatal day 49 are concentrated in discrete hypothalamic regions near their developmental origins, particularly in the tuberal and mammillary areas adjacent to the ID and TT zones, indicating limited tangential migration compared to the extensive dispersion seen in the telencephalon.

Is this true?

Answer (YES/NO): NO